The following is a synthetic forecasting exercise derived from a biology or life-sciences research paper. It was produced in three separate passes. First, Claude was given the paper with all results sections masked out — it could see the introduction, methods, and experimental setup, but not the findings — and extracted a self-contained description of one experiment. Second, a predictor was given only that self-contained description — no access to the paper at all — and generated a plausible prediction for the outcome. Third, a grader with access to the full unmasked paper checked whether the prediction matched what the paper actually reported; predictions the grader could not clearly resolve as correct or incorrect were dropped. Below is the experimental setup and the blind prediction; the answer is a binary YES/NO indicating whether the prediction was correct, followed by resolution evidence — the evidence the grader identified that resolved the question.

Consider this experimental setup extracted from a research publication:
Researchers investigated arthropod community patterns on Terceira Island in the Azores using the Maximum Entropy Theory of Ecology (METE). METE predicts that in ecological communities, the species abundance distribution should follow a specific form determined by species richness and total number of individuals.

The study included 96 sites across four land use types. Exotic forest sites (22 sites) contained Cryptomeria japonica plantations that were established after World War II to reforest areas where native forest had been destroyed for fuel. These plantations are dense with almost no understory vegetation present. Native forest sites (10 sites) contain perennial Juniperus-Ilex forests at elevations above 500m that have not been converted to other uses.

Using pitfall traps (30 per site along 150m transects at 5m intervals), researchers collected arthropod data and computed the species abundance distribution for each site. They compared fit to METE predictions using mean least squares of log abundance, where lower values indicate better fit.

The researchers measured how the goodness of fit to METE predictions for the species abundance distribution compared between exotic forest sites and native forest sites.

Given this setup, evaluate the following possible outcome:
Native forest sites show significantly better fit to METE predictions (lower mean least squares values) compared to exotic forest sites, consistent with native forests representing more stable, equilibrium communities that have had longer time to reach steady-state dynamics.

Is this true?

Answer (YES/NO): NO